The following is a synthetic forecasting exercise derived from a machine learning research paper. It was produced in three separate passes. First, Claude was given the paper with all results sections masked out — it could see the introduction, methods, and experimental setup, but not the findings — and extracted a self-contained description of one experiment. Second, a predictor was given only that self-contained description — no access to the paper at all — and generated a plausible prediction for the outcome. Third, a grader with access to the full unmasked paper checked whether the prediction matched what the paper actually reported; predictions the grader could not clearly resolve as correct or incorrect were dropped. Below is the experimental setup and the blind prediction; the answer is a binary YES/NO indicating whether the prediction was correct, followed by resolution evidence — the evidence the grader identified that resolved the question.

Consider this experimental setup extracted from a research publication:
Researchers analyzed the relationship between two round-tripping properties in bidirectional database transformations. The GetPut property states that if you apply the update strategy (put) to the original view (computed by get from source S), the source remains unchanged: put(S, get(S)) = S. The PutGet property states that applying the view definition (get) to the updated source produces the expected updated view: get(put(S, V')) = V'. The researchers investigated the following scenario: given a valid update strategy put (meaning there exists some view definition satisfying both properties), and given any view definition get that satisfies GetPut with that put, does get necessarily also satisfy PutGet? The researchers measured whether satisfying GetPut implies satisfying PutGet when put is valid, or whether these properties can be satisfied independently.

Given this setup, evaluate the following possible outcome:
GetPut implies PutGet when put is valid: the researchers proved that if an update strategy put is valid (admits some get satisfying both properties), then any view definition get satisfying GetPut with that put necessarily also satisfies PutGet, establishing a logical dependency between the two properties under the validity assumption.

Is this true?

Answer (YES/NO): YES